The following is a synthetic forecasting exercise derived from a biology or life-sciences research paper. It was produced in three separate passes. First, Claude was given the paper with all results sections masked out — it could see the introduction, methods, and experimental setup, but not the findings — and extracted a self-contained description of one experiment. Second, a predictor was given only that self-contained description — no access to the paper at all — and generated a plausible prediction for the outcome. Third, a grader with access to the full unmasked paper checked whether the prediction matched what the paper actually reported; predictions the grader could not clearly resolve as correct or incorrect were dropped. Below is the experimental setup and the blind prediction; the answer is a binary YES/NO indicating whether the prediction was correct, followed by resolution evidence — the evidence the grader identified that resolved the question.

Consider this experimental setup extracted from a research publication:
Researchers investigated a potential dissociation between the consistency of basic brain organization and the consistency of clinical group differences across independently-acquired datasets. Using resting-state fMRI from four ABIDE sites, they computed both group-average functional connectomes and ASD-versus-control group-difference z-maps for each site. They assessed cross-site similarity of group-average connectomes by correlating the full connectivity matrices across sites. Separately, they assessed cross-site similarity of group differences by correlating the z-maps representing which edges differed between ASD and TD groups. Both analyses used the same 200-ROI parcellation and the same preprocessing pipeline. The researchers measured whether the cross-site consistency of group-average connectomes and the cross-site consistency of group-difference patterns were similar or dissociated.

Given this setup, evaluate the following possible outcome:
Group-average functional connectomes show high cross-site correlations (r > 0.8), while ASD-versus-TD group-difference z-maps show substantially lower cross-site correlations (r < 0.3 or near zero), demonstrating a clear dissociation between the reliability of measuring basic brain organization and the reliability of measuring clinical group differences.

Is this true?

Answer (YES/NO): YES